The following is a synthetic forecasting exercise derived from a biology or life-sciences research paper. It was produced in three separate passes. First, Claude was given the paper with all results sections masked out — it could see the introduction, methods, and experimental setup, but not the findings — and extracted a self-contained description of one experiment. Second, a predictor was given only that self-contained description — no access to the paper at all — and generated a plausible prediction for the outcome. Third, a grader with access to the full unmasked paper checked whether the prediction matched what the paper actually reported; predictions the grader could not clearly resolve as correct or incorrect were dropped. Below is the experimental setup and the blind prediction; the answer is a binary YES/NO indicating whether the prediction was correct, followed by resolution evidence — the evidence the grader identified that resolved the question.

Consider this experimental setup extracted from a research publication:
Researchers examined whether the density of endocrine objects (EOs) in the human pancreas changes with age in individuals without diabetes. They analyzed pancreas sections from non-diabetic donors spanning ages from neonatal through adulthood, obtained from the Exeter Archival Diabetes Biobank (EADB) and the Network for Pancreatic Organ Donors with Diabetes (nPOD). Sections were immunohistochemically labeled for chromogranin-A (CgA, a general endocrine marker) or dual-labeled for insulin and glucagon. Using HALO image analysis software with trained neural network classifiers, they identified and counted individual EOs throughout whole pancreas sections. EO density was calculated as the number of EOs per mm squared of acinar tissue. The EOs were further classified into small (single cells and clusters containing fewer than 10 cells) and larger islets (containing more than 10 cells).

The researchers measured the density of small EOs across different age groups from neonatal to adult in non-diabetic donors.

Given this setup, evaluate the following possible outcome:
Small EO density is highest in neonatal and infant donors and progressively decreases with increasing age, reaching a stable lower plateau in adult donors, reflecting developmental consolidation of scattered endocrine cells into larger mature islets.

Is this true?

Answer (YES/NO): YES